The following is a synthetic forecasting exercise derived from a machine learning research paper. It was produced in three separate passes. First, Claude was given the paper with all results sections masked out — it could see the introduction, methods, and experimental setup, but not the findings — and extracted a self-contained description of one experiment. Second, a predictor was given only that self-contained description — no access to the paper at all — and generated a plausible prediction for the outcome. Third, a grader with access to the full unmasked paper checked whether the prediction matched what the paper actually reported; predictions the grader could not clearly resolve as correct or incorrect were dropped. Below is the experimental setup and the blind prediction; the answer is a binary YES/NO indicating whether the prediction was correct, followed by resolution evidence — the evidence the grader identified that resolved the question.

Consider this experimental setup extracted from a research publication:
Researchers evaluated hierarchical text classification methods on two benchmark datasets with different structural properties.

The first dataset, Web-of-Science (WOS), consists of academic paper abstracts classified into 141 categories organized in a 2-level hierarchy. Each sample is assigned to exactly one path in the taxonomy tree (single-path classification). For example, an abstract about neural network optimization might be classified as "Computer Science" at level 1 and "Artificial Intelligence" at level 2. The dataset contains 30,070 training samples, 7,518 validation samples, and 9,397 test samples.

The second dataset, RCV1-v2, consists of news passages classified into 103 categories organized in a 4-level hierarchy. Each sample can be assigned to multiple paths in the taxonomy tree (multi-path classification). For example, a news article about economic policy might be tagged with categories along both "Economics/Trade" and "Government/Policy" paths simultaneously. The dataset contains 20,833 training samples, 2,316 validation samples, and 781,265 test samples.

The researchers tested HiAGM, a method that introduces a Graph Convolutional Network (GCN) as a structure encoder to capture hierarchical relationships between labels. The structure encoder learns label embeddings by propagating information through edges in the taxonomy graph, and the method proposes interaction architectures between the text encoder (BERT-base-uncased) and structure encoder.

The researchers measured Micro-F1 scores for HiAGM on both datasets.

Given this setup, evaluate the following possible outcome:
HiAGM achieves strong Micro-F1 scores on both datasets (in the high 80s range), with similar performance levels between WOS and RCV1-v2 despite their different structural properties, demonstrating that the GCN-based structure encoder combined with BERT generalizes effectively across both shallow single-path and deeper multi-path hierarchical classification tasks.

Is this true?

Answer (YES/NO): NO